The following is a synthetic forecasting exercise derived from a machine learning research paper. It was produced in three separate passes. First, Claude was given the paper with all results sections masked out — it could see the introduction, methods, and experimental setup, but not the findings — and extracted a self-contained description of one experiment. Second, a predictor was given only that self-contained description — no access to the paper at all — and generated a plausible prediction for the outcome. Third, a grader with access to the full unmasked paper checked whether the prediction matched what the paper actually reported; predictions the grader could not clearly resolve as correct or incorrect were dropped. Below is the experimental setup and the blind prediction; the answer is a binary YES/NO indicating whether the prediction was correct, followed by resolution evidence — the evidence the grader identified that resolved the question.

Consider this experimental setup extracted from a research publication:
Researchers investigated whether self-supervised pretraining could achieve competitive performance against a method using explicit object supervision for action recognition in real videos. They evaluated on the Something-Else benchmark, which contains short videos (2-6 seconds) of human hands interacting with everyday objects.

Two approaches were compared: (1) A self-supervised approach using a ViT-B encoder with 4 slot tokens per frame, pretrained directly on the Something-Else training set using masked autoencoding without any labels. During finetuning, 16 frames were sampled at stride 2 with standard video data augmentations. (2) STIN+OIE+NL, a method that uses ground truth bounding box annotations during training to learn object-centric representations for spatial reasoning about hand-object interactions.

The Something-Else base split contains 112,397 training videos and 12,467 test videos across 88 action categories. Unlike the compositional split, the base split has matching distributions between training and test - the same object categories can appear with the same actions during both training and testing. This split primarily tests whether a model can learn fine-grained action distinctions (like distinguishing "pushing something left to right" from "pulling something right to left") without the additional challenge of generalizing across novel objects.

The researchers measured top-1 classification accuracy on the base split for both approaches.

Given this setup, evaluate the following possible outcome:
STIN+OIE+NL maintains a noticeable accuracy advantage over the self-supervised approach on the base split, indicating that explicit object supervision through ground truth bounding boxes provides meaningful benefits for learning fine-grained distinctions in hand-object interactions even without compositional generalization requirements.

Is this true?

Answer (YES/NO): NO